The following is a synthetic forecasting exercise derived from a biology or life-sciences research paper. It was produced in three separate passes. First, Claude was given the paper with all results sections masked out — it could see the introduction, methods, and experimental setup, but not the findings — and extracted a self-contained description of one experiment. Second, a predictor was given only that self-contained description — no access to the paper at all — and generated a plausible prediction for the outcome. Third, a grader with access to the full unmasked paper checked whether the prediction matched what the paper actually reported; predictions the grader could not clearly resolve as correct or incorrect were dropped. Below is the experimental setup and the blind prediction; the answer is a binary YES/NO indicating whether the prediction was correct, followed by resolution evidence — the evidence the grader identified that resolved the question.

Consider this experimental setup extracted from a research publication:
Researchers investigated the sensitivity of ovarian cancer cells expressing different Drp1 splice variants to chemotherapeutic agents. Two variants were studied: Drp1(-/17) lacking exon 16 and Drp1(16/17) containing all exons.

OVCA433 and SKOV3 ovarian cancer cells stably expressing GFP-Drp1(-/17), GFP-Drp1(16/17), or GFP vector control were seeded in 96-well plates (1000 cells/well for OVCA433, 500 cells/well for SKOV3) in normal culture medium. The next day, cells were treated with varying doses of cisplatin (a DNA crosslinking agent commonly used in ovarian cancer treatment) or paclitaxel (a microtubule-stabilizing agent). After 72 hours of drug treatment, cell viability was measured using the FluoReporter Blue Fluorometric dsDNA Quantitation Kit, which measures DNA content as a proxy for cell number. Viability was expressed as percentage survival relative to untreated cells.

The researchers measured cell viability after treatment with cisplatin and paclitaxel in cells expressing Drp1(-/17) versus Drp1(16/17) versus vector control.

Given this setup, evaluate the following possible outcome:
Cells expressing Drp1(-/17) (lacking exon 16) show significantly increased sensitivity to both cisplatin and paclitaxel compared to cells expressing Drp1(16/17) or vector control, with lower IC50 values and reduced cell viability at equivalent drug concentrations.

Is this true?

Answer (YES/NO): NO